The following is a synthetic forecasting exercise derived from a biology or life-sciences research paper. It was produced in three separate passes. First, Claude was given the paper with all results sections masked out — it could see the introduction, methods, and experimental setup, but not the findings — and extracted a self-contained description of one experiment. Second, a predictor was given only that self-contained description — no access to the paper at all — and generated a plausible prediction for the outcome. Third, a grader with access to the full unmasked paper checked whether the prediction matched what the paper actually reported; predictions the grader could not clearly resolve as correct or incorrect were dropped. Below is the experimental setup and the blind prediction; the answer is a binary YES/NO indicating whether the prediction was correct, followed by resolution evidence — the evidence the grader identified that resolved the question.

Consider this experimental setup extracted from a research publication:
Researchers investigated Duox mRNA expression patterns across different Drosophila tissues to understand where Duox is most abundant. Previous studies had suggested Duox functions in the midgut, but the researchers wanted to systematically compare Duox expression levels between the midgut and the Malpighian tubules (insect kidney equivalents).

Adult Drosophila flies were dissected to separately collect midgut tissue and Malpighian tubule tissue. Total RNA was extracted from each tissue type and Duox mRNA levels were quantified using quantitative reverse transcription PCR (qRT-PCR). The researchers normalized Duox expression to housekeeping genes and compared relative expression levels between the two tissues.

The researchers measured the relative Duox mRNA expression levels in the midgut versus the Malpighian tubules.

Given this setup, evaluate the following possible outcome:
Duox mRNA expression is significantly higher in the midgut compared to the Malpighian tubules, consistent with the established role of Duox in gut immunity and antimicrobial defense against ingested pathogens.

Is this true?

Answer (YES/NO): NO